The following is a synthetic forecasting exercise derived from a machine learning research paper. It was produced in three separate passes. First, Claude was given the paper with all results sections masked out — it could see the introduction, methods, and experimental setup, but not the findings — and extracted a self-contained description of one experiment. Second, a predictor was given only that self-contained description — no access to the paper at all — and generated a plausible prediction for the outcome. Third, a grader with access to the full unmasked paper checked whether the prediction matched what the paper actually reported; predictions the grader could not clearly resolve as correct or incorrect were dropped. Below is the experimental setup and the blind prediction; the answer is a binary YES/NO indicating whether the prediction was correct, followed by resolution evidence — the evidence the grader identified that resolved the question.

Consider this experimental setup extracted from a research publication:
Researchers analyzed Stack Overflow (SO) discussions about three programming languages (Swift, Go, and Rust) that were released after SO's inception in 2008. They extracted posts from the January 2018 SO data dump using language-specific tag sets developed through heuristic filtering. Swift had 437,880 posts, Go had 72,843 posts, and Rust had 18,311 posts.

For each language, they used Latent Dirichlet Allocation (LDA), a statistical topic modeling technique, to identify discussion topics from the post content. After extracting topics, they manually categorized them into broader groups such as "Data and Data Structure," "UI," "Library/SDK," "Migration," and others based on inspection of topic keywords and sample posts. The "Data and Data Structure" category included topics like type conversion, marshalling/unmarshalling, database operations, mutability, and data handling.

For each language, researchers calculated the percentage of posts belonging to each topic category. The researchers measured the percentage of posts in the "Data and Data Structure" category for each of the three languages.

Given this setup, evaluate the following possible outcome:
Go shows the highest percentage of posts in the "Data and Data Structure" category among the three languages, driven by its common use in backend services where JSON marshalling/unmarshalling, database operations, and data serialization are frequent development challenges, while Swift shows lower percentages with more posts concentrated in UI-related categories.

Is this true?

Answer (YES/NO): NO